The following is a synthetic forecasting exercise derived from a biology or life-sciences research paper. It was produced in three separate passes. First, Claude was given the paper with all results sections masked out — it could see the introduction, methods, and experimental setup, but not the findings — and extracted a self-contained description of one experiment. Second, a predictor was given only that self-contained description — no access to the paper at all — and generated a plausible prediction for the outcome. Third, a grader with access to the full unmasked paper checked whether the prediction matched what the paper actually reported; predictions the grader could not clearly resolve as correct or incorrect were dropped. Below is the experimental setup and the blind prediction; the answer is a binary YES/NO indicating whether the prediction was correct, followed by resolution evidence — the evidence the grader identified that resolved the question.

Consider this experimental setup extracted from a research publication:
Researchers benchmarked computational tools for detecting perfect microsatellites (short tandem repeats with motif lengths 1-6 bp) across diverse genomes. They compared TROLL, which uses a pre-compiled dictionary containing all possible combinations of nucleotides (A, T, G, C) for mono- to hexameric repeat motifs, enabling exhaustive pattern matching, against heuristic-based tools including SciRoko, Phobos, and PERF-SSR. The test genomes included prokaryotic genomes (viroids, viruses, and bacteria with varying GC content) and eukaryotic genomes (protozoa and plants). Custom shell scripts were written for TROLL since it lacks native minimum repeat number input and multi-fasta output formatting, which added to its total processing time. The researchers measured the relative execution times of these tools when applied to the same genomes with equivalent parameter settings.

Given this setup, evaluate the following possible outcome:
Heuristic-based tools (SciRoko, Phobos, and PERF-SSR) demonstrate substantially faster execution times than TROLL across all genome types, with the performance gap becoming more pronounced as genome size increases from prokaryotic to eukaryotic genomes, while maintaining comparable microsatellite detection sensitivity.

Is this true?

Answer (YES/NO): NO